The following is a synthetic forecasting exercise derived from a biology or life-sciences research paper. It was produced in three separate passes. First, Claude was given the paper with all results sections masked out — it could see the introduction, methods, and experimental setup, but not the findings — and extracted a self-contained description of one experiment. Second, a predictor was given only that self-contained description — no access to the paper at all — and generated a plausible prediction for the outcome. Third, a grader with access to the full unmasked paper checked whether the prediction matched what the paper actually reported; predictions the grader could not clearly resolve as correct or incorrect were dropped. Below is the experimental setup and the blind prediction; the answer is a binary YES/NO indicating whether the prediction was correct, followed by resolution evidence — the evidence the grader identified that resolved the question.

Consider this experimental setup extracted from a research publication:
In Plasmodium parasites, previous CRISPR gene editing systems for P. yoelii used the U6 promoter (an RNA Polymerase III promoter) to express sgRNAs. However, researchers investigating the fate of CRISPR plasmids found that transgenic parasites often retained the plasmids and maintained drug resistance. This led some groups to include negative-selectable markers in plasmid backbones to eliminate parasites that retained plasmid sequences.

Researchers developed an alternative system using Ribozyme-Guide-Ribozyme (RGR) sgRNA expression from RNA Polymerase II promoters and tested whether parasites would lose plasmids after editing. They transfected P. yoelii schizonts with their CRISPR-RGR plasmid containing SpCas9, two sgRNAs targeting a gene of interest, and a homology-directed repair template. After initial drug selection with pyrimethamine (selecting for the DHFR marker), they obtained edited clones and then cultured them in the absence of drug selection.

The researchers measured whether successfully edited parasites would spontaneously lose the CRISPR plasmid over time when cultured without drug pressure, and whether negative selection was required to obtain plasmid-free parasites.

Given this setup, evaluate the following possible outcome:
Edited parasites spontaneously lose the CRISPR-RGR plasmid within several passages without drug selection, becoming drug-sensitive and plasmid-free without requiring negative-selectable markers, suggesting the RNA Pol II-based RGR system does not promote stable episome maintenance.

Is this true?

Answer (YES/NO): YES